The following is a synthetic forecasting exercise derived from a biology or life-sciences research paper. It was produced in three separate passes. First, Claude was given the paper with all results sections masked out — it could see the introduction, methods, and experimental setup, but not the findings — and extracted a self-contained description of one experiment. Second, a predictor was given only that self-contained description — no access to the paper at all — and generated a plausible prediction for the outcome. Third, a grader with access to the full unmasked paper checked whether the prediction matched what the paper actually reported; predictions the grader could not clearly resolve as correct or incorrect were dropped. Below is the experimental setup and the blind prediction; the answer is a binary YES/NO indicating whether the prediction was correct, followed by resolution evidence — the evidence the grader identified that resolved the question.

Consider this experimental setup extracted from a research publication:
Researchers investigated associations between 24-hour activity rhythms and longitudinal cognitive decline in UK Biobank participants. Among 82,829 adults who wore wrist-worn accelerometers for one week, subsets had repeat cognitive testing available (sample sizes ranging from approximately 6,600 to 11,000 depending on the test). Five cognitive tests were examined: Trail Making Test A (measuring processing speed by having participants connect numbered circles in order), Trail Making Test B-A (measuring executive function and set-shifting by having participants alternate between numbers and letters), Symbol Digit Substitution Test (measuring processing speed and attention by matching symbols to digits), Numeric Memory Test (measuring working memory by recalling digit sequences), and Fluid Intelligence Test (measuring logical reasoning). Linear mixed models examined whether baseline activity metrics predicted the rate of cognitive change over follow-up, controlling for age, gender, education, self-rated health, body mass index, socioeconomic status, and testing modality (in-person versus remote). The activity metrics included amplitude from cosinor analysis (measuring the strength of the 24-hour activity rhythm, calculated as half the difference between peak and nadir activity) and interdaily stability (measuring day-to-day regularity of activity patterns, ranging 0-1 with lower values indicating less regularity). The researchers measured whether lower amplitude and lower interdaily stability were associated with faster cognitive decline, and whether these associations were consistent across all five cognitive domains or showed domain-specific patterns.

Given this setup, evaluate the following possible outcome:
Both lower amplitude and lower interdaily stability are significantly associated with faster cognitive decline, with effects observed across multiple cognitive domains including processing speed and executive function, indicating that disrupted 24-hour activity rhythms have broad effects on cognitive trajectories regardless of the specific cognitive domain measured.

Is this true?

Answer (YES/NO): NO